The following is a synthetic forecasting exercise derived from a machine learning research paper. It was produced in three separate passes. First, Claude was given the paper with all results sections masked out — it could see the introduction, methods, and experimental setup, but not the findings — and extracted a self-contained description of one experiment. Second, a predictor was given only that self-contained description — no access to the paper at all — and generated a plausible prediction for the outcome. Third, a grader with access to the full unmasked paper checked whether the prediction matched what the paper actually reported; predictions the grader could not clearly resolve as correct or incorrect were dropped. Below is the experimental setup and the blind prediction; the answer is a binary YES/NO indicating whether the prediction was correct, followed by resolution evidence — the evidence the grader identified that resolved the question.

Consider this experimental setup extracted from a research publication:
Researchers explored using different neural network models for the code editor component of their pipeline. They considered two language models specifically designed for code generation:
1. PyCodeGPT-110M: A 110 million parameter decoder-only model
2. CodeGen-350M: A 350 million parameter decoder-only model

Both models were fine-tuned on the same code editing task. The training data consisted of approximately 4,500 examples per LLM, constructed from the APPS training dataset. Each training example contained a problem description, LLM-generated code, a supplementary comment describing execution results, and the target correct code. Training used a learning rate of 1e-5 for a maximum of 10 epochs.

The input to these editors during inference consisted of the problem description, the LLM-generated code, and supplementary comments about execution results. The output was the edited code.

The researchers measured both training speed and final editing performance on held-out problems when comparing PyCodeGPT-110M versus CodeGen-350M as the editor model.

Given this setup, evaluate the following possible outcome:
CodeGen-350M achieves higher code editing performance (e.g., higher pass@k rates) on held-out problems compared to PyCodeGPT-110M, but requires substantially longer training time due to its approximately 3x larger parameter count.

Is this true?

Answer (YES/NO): NO